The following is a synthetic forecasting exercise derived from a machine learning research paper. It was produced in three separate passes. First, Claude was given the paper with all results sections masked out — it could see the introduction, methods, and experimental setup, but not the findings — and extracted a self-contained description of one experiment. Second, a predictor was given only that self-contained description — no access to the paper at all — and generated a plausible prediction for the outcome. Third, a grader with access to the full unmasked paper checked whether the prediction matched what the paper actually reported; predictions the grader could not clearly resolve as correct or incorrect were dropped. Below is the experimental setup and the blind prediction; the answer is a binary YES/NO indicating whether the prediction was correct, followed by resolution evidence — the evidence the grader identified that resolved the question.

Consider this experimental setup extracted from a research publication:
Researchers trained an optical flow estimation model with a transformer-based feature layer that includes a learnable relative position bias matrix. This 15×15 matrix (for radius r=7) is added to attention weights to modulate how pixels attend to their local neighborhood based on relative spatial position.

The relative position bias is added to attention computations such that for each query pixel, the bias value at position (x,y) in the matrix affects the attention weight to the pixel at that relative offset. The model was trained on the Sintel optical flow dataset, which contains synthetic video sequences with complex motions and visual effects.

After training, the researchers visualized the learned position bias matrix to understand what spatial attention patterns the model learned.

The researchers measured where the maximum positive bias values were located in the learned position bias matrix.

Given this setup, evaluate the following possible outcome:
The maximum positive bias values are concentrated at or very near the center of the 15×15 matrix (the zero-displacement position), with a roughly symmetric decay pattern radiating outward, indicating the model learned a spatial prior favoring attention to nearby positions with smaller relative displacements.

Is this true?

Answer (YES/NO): NO